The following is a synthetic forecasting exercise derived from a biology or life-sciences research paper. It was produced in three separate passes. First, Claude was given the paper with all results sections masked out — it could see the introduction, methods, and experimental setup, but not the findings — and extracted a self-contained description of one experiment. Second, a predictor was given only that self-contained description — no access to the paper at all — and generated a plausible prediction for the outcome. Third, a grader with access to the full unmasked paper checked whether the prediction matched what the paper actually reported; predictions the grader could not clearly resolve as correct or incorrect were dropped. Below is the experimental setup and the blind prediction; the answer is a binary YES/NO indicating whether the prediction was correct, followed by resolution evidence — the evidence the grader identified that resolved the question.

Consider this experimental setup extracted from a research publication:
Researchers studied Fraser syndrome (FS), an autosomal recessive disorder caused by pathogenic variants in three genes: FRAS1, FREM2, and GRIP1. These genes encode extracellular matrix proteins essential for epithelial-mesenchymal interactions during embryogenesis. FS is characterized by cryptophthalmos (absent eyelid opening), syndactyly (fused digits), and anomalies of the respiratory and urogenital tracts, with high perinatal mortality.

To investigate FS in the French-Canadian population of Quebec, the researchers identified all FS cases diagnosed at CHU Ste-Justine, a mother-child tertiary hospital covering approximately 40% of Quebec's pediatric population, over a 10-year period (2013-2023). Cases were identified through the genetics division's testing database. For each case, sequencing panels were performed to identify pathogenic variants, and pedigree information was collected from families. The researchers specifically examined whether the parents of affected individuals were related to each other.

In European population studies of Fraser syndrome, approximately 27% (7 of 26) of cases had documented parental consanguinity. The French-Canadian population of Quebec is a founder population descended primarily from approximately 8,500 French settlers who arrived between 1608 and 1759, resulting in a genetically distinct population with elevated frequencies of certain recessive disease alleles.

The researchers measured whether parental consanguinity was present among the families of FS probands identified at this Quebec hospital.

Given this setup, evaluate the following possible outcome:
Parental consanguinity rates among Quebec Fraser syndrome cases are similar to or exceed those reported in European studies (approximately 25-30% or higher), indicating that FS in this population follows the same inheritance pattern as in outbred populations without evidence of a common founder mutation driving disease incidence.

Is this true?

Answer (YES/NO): NO